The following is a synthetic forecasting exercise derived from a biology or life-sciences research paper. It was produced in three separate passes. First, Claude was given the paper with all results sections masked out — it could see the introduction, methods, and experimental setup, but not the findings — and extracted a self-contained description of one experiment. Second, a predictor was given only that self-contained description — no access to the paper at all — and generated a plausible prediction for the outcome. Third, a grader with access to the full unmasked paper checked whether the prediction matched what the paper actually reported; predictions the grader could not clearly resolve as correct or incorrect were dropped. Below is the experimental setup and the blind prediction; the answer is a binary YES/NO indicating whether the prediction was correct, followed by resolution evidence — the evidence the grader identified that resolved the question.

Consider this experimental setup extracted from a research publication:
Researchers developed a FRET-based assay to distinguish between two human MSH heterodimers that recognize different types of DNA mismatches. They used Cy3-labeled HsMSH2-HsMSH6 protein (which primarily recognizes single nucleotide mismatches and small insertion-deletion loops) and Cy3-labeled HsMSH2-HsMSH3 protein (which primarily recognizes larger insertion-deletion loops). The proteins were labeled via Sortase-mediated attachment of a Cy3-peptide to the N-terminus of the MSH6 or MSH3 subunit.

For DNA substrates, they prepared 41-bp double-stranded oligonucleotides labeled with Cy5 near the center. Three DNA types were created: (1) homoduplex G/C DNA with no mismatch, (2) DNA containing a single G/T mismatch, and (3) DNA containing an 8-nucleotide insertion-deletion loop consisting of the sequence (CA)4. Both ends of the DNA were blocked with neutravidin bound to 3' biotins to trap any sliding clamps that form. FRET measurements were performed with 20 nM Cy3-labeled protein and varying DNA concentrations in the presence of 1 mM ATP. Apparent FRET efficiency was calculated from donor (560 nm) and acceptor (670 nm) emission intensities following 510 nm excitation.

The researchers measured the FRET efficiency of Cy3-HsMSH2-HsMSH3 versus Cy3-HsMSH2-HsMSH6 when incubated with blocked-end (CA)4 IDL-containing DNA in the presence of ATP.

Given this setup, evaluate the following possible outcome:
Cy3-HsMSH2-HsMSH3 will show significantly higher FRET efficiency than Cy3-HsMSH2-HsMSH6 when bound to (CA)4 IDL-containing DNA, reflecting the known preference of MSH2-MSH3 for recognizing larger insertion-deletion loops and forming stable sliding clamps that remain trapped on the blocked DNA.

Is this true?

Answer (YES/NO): YES